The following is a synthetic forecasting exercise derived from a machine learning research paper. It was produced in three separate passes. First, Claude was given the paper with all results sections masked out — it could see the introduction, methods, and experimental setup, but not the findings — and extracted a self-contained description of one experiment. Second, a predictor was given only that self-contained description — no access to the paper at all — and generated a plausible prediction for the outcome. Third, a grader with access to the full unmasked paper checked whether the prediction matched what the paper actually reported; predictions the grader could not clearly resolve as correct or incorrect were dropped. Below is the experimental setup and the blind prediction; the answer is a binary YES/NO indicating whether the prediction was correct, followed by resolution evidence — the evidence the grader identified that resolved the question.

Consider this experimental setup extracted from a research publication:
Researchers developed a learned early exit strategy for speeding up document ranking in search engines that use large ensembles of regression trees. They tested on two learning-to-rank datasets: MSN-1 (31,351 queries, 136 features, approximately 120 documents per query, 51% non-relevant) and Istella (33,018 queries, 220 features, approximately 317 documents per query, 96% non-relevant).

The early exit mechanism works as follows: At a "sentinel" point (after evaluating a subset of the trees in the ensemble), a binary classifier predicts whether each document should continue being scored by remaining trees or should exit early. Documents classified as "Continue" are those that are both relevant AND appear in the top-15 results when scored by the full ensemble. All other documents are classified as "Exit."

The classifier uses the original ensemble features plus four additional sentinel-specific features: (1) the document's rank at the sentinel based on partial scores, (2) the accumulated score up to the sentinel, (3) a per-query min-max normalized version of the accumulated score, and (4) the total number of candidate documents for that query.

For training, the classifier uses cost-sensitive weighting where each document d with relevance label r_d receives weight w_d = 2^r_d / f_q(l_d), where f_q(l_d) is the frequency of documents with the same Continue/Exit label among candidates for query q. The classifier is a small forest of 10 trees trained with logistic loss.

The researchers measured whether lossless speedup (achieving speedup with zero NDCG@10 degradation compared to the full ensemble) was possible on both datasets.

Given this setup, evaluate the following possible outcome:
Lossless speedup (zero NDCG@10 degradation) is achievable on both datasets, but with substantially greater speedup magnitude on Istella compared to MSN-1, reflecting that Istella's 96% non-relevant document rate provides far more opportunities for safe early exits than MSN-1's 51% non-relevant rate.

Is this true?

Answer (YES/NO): NO